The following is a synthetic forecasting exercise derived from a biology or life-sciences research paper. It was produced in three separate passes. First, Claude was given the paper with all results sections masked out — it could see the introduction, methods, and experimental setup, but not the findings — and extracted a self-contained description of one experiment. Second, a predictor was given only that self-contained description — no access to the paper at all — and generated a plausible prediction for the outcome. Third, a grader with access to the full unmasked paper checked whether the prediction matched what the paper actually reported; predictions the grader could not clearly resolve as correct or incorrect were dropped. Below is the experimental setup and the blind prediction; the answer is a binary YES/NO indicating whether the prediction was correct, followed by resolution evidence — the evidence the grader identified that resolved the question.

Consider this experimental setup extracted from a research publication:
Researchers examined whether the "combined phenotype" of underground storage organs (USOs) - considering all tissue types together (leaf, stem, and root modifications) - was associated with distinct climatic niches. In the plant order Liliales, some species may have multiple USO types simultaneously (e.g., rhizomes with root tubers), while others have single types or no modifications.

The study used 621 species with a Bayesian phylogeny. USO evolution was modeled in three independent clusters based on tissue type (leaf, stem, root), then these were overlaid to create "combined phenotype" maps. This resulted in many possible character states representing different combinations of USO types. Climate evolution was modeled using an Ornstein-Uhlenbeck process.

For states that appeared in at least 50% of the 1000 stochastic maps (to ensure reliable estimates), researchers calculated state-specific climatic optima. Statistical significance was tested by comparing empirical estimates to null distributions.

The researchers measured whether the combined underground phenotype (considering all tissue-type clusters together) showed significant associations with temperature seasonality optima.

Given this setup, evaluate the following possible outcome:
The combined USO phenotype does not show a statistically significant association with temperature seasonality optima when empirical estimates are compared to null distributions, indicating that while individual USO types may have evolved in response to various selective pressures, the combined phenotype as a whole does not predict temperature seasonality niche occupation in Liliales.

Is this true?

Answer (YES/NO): YES